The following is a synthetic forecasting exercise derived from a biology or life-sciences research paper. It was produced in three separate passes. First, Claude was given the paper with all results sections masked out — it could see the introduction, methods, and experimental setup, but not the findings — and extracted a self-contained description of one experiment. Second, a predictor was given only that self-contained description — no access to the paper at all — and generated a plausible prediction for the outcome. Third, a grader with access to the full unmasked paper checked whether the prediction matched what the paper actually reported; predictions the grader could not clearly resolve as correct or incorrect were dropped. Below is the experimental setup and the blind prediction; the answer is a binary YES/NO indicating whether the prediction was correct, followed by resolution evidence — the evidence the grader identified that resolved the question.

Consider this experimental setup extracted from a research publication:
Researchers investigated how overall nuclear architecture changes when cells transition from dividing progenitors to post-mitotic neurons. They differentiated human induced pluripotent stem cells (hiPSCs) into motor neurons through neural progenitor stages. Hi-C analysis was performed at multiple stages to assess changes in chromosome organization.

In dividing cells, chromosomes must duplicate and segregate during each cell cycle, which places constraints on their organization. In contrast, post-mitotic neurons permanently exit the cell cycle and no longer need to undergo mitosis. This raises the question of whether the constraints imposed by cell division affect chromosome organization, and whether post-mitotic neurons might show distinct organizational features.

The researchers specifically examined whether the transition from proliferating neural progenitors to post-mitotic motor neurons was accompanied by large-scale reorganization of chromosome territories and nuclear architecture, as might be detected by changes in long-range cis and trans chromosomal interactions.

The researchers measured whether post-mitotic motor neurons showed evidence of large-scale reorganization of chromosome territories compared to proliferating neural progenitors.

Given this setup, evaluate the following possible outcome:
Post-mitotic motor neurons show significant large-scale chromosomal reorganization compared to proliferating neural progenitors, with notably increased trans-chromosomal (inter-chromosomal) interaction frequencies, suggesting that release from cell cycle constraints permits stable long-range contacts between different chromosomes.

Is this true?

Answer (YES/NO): NO